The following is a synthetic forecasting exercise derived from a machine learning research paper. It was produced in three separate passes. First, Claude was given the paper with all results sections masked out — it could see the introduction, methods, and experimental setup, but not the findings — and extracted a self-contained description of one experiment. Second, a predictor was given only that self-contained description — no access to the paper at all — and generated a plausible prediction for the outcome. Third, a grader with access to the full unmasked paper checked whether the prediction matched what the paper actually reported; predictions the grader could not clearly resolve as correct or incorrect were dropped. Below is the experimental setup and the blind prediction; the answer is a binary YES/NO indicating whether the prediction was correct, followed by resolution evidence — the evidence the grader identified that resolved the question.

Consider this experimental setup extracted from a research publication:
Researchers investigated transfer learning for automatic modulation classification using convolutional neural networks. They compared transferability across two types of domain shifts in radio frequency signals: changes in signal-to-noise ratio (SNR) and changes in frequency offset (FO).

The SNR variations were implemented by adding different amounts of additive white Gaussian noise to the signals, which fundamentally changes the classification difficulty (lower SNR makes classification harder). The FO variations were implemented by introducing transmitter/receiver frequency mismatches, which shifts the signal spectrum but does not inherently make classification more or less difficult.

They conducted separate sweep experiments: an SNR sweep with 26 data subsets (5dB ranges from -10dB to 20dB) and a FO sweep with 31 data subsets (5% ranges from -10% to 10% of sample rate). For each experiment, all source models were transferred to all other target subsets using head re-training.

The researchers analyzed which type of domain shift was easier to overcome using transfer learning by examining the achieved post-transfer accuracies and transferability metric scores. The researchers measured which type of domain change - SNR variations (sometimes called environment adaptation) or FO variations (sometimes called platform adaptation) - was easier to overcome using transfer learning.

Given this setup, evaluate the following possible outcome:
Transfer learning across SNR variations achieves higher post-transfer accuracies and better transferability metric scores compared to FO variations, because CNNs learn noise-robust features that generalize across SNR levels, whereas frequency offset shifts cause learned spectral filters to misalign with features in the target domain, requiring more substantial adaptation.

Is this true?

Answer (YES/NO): NO